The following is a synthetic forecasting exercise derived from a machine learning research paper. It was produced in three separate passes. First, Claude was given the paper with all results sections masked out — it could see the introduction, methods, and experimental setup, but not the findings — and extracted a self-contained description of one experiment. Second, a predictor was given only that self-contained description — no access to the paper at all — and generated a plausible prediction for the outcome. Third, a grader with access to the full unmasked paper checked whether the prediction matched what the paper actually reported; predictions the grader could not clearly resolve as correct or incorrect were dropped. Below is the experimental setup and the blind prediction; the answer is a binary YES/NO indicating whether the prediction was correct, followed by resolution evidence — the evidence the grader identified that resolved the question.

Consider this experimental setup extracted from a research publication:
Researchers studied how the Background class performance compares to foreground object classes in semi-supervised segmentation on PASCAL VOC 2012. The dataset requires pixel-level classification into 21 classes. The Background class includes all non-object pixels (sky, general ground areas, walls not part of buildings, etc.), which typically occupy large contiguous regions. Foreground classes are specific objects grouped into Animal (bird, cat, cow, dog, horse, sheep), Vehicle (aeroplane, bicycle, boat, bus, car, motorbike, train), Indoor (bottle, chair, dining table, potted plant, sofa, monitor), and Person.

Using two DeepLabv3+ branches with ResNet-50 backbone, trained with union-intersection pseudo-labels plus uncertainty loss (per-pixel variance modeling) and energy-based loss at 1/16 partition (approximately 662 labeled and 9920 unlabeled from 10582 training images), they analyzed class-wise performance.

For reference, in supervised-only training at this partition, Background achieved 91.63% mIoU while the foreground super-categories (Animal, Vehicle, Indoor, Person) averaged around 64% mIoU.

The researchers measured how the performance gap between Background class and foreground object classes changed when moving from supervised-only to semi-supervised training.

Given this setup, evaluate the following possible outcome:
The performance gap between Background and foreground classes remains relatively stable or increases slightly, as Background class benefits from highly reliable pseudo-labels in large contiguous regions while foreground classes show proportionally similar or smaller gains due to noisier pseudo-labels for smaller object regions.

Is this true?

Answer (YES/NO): NO